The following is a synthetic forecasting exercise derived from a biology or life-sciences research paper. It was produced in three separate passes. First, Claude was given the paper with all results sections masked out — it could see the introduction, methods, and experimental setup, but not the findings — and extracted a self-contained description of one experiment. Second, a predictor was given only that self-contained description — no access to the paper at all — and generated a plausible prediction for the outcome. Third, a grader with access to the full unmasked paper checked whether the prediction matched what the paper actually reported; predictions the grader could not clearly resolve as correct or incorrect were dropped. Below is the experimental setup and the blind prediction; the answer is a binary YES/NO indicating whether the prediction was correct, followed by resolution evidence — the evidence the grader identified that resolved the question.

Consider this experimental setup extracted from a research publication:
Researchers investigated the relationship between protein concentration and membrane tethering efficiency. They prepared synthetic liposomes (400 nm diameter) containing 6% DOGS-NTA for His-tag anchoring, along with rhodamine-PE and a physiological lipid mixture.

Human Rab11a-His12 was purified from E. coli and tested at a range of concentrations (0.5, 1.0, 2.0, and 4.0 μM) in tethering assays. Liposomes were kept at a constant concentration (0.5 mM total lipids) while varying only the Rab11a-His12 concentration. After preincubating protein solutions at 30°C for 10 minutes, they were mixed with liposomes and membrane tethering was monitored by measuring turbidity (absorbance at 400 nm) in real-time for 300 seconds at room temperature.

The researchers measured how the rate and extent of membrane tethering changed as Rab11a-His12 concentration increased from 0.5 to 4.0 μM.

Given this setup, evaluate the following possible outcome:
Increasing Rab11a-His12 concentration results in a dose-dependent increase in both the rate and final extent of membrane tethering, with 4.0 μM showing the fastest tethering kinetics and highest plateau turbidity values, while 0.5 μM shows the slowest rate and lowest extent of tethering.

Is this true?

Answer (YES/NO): YES